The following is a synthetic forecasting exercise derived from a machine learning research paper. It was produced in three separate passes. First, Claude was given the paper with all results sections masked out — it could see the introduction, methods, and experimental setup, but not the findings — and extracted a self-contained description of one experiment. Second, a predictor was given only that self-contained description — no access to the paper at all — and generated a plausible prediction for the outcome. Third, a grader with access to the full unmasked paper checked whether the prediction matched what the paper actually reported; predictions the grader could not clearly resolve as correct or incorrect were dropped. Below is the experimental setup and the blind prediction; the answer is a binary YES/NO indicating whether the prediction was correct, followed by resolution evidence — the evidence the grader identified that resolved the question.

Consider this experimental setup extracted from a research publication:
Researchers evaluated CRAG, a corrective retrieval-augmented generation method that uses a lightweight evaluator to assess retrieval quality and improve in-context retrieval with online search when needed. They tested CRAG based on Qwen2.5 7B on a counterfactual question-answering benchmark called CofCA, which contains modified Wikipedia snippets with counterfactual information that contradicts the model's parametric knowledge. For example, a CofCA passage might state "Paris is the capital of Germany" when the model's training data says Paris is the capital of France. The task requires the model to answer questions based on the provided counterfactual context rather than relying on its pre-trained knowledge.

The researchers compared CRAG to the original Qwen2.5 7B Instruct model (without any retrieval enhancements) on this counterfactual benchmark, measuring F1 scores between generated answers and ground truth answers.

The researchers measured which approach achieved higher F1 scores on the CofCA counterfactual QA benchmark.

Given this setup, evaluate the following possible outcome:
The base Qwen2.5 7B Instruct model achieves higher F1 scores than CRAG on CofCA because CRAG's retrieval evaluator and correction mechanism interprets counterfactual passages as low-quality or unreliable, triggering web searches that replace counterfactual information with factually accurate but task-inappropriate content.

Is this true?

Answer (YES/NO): YES